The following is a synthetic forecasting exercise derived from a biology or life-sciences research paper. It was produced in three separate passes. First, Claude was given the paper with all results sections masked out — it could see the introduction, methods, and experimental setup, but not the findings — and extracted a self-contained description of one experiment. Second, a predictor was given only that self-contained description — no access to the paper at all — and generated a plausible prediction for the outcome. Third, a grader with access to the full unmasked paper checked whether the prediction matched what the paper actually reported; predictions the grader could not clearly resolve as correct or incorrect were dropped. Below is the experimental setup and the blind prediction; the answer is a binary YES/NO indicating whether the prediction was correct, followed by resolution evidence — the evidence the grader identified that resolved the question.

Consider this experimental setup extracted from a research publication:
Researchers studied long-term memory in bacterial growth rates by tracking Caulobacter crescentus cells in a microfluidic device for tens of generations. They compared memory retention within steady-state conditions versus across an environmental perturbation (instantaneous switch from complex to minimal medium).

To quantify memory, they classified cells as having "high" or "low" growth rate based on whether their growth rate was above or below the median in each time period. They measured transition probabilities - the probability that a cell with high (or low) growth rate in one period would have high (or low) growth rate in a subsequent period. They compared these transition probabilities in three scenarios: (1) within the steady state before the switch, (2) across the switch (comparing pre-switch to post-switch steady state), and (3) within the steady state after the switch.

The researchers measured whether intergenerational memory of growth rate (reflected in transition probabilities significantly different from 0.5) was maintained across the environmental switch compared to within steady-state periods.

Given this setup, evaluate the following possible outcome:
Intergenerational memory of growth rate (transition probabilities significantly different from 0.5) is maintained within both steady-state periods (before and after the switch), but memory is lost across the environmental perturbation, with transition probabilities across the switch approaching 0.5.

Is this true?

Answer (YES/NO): YES